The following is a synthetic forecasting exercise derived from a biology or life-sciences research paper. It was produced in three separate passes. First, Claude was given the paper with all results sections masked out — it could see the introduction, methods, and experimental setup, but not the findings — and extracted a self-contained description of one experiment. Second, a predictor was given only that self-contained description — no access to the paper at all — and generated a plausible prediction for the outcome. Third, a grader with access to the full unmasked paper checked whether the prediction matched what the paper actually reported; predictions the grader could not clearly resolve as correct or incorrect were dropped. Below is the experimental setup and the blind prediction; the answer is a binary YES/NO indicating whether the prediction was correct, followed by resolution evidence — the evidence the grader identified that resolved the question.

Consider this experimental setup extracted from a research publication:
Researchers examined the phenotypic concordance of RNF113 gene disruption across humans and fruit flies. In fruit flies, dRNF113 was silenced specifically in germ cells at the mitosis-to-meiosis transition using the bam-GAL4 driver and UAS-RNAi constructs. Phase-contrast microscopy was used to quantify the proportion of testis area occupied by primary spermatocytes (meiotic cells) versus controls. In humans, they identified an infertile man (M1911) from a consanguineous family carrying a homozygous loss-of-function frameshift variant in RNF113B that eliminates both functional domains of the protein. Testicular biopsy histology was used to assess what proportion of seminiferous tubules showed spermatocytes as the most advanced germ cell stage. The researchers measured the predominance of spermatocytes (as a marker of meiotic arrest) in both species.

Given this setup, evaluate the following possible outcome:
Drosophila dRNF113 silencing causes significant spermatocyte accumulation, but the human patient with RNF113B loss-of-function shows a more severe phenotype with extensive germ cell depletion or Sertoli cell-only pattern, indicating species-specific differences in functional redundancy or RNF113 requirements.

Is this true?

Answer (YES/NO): NO